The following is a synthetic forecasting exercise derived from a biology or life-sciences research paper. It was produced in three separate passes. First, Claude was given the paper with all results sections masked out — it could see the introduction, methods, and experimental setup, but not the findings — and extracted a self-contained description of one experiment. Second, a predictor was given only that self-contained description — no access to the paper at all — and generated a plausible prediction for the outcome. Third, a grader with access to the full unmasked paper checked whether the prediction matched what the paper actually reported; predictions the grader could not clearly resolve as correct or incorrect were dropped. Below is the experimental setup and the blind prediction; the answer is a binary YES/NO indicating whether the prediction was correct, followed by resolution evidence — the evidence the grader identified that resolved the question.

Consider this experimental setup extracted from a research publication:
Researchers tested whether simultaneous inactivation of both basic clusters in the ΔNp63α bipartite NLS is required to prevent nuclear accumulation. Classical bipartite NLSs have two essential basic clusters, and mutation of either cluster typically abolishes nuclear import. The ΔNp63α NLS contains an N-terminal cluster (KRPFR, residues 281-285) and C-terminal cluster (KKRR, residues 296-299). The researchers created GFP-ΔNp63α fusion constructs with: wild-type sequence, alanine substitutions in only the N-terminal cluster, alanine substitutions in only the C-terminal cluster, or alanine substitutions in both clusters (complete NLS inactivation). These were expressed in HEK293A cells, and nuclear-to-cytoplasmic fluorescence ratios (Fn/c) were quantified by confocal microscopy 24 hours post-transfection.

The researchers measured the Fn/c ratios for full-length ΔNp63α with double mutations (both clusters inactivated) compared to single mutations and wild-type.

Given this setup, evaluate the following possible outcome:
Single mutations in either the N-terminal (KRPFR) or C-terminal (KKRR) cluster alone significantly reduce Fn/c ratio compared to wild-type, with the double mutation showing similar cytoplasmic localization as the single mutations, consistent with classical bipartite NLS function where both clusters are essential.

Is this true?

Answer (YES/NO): NO